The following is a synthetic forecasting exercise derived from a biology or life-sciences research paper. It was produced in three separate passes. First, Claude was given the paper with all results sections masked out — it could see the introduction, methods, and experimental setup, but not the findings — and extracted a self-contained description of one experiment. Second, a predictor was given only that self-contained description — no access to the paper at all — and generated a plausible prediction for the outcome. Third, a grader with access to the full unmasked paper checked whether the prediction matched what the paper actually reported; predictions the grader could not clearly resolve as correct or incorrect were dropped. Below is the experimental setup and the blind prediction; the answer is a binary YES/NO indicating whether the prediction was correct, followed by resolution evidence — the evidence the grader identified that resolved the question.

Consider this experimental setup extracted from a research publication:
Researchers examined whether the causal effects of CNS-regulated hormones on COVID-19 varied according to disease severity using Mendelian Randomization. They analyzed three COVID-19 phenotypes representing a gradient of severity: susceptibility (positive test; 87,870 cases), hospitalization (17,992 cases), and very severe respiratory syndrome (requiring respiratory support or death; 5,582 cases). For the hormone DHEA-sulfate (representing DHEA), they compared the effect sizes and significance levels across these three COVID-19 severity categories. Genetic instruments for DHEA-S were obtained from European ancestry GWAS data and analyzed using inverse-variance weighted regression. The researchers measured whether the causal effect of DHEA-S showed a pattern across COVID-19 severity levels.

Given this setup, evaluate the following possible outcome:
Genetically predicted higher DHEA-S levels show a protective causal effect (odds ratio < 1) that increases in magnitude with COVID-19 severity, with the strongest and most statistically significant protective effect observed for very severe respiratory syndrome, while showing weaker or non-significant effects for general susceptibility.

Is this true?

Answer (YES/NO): NO